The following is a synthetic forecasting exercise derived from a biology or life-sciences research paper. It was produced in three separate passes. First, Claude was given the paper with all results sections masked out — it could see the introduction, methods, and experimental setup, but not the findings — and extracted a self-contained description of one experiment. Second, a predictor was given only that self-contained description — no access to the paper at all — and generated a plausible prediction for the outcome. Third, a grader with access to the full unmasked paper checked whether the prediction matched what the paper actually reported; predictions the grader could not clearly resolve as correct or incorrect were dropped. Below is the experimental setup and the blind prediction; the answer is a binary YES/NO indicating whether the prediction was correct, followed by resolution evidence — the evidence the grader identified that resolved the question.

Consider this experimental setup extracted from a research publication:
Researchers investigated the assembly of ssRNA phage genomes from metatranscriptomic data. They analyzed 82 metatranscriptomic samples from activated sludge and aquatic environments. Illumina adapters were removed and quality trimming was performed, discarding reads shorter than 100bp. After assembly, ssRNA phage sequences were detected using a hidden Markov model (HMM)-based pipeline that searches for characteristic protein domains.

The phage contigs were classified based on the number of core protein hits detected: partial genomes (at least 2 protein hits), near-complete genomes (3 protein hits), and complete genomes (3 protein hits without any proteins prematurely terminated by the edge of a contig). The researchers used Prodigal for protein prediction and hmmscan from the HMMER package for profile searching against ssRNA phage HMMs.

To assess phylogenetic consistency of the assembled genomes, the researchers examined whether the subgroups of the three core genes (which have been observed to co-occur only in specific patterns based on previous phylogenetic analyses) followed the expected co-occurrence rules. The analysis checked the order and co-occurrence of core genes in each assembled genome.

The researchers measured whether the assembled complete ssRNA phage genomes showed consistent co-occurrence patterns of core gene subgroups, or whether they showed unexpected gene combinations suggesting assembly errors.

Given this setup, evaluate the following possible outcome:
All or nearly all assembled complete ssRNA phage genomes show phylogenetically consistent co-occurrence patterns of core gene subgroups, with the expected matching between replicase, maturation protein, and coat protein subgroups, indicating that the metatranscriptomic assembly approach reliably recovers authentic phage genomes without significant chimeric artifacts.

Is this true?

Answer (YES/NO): YES